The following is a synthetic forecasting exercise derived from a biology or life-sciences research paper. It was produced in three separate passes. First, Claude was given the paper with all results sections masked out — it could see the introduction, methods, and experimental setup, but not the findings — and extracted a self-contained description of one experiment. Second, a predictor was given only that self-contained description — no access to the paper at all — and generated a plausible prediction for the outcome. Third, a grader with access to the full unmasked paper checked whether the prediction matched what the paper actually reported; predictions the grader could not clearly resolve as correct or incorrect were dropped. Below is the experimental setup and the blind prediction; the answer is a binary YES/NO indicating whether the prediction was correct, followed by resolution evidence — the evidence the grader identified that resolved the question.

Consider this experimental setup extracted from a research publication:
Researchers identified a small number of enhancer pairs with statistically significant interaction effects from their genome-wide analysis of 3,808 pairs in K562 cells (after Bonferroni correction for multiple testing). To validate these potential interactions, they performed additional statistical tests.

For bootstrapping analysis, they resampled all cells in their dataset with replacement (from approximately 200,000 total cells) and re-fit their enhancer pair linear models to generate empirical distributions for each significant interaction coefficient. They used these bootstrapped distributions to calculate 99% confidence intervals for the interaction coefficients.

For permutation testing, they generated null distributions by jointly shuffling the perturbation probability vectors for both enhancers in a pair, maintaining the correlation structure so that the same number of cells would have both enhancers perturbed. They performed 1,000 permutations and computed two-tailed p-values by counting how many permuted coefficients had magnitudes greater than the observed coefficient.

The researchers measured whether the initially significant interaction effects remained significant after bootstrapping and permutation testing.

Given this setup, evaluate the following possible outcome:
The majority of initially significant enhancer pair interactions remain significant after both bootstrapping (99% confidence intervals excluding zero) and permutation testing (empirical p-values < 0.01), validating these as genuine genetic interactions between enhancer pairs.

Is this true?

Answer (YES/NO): NO